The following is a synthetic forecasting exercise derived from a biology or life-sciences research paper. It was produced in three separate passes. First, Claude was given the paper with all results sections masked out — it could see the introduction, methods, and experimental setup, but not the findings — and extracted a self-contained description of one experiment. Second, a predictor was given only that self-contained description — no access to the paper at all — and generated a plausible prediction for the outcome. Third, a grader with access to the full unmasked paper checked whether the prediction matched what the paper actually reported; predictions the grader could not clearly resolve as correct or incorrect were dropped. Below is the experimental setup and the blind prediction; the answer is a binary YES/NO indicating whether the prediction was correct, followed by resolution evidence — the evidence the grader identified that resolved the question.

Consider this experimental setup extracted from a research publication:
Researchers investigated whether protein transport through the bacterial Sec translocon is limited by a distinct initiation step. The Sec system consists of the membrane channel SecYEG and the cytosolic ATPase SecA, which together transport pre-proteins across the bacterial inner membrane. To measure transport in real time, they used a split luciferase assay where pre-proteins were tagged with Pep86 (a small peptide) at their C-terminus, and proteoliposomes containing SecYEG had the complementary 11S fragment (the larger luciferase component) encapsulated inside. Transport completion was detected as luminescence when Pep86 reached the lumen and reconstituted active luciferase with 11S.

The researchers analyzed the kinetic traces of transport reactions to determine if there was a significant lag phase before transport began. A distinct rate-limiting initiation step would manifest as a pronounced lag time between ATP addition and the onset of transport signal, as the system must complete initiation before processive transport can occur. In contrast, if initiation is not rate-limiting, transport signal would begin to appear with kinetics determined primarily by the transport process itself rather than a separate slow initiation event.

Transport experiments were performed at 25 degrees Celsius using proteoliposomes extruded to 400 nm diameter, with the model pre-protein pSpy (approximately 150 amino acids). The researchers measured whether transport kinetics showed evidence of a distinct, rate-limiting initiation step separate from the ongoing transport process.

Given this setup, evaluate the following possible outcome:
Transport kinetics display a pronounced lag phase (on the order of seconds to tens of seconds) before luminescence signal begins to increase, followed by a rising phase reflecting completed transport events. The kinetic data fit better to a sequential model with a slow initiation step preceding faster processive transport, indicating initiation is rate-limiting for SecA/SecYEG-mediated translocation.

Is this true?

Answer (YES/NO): NO